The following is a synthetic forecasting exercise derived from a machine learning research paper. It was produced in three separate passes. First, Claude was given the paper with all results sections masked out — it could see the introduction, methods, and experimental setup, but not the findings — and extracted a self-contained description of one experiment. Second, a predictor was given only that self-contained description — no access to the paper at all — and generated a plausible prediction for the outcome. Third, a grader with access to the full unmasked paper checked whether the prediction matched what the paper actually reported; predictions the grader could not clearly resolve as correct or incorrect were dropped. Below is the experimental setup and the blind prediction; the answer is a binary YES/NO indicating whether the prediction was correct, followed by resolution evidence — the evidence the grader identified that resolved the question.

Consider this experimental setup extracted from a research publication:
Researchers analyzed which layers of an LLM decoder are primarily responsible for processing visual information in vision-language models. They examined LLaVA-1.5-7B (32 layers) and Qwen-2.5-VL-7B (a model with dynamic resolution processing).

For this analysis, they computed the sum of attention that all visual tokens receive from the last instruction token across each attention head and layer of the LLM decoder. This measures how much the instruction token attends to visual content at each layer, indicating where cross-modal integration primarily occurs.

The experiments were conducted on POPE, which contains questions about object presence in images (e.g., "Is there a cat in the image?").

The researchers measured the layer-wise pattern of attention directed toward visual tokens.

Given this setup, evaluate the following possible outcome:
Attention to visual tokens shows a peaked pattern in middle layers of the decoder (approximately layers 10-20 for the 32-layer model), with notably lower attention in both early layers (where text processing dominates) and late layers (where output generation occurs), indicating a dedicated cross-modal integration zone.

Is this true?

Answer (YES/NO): YES